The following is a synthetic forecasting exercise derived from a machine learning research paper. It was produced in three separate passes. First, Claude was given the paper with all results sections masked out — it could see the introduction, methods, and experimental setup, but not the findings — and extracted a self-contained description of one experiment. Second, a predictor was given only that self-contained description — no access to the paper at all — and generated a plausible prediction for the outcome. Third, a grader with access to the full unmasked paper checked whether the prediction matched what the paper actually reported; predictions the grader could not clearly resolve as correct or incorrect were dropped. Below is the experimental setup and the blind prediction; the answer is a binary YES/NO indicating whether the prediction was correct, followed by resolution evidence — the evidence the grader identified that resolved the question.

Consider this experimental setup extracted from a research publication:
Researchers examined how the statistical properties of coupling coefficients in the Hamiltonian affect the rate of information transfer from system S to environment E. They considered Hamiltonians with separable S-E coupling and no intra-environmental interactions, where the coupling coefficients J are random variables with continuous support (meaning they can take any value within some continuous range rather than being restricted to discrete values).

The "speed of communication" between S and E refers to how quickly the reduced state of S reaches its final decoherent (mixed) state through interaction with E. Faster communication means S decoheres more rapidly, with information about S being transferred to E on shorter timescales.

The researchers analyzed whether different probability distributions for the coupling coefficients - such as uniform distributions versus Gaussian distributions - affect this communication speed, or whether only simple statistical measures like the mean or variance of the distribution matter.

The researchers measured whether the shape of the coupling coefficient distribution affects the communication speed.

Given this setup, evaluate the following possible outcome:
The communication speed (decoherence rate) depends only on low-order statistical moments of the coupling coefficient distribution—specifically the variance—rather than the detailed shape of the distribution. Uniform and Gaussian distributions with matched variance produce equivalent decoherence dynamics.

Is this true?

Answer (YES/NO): NO